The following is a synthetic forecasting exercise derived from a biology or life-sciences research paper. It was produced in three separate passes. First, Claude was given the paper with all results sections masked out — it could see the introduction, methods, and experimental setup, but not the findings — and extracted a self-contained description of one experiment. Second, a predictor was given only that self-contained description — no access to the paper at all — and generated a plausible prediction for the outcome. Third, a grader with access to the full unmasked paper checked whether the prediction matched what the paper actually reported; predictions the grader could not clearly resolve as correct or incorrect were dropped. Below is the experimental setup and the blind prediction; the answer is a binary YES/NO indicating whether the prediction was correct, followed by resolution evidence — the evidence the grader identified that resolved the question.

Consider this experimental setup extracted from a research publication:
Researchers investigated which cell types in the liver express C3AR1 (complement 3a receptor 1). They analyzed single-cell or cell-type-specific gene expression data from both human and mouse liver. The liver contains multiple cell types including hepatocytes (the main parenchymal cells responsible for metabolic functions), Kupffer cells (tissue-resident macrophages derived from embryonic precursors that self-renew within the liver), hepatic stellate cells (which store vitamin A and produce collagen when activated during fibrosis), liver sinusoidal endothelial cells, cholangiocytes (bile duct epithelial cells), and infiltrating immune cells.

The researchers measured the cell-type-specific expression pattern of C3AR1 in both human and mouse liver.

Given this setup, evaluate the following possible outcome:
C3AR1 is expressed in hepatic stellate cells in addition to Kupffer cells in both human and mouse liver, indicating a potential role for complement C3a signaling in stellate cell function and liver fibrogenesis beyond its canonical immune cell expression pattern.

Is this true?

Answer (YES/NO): NO